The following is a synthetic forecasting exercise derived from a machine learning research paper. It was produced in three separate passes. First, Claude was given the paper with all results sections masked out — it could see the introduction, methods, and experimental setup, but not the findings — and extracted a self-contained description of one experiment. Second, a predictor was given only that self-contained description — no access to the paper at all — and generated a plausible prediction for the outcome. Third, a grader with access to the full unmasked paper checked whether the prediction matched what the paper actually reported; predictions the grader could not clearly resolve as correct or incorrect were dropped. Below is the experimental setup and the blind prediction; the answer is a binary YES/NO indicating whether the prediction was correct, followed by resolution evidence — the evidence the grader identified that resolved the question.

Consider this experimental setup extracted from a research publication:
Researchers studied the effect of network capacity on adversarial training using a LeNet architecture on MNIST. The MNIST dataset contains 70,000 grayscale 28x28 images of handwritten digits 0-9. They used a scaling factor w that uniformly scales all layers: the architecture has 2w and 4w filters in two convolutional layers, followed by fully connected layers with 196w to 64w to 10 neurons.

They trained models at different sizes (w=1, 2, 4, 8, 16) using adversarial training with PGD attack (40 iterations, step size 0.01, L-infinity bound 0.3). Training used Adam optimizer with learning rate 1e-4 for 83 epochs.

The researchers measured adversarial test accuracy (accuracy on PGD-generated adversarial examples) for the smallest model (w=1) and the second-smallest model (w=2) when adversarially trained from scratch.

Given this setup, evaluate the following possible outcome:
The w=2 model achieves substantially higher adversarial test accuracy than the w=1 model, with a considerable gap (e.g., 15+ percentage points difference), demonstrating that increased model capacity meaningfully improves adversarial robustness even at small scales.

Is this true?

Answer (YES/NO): NO